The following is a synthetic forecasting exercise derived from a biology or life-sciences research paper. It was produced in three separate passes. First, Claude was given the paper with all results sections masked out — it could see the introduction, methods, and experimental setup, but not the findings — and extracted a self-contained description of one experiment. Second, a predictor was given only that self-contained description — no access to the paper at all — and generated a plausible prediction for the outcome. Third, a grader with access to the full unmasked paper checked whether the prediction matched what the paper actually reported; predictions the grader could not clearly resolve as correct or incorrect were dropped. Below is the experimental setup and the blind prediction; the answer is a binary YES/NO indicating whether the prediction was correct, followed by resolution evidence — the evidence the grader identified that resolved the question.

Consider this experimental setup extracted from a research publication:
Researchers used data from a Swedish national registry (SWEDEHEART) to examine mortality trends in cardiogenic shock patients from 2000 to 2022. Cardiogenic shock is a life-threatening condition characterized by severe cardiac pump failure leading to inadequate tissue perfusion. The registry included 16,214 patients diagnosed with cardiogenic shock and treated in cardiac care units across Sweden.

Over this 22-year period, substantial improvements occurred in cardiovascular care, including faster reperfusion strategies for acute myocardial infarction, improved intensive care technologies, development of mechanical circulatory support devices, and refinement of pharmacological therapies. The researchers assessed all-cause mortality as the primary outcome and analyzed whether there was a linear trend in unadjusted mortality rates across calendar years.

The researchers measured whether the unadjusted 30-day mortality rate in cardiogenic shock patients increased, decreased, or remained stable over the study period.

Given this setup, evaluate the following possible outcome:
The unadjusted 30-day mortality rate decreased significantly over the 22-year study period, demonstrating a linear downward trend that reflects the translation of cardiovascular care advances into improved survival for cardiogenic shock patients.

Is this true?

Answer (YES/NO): NO